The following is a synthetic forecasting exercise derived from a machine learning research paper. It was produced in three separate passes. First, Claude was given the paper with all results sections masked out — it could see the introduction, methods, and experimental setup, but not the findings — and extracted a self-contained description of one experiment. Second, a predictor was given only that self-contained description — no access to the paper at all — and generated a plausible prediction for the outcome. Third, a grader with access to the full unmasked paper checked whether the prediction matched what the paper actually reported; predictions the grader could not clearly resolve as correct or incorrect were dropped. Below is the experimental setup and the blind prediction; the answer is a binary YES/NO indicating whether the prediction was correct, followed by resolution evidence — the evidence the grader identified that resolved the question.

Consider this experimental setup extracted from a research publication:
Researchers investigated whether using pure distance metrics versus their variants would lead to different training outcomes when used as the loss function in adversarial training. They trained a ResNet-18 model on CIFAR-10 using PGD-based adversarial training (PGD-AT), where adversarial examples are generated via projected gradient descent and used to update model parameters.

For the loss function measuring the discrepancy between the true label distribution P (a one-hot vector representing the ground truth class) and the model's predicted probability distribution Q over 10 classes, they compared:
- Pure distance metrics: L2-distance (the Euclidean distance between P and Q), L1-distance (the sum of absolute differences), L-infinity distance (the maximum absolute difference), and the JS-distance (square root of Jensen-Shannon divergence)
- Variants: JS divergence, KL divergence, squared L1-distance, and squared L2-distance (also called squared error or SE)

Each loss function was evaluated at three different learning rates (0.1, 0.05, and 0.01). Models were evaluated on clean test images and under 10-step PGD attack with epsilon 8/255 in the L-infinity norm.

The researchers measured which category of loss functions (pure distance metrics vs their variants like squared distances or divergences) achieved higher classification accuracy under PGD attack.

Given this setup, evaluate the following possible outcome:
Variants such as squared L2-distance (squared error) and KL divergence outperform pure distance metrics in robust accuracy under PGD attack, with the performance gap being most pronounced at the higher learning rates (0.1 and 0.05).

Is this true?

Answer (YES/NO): YES